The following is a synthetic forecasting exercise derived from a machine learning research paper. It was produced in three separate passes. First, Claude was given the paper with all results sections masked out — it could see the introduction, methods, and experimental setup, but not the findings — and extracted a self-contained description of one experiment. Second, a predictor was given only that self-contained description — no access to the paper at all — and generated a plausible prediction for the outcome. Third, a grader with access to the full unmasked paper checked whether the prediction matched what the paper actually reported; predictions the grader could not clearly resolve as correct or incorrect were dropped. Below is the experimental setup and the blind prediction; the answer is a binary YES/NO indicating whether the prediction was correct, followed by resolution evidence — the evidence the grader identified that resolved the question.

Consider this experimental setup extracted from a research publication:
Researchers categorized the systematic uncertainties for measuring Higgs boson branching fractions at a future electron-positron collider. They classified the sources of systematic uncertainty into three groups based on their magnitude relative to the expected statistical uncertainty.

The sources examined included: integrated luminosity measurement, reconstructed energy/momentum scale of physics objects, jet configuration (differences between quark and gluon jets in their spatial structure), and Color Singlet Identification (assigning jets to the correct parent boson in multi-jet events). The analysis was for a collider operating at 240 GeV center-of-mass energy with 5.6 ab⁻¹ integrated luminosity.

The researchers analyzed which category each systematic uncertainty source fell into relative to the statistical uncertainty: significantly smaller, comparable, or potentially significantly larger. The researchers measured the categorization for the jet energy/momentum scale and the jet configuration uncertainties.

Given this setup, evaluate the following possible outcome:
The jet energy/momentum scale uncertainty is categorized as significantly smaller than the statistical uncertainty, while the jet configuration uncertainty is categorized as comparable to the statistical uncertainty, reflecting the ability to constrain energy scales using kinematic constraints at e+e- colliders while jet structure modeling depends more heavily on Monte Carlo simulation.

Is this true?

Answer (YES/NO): NO